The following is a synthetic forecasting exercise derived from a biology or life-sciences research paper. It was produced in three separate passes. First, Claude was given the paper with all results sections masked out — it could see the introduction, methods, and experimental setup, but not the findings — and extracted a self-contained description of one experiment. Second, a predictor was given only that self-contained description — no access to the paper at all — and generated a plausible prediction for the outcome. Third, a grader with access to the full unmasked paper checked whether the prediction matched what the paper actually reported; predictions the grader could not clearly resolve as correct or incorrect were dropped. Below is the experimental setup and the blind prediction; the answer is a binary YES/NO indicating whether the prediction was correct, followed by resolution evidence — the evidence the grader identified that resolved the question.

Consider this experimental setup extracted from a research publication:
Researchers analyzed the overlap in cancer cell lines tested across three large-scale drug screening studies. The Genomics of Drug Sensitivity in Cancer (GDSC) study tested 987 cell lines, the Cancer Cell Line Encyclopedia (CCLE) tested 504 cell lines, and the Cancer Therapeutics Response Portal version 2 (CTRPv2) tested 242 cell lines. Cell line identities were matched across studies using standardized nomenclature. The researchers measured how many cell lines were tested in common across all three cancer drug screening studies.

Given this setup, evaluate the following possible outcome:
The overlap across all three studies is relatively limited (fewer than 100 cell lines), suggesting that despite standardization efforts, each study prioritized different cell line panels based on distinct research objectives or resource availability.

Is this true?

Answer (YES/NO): NO